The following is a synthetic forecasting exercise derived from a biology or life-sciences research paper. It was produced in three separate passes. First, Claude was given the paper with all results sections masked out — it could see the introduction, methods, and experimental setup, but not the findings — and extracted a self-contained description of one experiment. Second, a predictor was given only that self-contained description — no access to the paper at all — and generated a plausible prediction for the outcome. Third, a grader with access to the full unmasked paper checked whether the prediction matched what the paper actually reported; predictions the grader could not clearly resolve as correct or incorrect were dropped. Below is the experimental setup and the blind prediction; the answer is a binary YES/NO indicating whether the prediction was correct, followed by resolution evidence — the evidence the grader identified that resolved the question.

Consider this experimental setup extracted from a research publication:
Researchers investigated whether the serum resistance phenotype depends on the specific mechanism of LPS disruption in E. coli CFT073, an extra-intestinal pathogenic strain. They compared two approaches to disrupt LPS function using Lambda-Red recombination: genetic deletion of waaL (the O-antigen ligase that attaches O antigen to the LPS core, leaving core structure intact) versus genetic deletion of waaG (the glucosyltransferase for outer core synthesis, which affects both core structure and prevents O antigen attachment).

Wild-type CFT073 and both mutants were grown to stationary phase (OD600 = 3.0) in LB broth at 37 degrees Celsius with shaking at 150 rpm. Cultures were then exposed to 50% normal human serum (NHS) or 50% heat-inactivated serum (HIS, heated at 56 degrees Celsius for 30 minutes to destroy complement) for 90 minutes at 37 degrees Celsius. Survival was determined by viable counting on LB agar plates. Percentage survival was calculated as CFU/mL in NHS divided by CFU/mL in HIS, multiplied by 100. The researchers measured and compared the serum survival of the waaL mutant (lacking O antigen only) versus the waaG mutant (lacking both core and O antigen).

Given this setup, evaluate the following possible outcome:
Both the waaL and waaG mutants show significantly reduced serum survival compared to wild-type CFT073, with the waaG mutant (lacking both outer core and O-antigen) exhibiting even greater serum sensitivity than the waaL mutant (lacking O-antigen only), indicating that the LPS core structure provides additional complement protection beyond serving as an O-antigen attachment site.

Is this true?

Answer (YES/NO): YES